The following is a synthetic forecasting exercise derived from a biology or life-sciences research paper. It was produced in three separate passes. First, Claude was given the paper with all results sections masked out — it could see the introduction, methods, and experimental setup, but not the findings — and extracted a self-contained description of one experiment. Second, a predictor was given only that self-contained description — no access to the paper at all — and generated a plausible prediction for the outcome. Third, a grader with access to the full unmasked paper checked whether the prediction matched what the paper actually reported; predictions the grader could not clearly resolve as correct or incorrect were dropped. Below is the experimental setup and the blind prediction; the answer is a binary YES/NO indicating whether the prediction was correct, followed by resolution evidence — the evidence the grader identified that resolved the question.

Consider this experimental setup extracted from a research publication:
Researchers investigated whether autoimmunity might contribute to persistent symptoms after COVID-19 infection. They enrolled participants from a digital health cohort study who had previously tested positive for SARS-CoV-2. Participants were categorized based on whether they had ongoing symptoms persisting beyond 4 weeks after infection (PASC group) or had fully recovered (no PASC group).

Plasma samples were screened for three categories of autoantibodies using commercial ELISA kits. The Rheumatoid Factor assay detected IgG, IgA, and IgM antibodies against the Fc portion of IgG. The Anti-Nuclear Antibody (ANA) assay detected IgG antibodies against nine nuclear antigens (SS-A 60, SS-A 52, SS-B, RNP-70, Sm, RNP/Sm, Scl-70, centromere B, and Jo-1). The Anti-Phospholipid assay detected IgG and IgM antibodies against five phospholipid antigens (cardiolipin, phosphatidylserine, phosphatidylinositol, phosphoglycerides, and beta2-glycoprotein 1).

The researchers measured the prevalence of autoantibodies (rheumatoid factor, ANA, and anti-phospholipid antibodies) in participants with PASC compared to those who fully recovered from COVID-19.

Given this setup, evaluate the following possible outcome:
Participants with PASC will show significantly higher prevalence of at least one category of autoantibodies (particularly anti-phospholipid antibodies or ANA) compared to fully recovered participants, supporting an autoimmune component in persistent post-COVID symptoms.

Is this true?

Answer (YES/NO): NO